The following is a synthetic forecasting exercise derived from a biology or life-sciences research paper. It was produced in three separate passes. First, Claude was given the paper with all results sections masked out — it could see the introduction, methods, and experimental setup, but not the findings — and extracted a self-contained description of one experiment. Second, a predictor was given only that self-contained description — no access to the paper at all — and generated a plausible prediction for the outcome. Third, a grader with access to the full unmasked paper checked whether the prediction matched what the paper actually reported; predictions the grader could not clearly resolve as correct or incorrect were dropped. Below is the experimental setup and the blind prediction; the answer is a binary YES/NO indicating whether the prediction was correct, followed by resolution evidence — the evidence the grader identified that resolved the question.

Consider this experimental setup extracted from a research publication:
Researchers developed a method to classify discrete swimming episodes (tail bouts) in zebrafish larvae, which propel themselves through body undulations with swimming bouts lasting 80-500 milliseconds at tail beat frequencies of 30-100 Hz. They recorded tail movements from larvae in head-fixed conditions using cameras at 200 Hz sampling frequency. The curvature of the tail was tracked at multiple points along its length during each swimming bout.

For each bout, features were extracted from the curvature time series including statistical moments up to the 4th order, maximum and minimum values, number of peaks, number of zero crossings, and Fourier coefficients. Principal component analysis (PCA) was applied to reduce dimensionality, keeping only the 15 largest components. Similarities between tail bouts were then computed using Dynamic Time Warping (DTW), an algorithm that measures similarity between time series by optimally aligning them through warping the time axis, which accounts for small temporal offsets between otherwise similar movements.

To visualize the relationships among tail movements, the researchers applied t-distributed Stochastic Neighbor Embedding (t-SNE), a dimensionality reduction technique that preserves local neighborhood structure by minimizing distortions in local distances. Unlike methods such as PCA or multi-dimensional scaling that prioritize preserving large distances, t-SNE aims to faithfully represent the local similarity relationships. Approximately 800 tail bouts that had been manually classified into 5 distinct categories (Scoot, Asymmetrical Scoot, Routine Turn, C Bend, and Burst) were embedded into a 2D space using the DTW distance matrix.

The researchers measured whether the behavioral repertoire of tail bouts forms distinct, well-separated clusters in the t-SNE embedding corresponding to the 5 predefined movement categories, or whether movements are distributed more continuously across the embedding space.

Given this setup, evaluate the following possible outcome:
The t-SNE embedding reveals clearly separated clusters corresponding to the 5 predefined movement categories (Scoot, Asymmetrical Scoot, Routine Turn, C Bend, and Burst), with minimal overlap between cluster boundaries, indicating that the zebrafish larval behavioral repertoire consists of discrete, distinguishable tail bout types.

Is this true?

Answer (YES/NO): NO